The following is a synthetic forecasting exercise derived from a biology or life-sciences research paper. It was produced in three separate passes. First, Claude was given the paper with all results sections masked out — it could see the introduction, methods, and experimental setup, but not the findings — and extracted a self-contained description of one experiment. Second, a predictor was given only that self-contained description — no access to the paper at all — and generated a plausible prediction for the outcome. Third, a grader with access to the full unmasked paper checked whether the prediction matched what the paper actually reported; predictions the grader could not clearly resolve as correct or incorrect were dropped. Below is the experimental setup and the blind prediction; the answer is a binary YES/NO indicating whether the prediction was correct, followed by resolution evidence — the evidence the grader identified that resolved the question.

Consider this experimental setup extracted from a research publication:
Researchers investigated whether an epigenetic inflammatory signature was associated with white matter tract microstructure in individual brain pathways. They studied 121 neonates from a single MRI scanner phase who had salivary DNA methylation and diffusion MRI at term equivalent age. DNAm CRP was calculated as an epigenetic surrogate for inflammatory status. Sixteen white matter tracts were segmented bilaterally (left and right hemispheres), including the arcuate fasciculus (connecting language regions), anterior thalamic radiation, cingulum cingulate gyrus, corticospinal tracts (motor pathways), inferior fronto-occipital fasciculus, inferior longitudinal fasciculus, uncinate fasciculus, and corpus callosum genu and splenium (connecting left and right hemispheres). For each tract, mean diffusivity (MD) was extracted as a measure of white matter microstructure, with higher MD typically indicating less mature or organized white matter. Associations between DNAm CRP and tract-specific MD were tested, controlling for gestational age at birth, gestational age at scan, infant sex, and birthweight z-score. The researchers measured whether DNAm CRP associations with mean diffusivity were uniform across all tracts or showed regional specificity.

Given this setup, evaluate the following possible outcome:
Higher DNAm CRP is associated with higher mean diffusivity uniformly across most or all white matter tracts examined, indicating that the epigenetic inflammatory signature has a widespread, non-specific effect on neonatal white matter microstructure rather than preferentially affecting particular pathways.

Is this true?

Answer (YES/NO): NO